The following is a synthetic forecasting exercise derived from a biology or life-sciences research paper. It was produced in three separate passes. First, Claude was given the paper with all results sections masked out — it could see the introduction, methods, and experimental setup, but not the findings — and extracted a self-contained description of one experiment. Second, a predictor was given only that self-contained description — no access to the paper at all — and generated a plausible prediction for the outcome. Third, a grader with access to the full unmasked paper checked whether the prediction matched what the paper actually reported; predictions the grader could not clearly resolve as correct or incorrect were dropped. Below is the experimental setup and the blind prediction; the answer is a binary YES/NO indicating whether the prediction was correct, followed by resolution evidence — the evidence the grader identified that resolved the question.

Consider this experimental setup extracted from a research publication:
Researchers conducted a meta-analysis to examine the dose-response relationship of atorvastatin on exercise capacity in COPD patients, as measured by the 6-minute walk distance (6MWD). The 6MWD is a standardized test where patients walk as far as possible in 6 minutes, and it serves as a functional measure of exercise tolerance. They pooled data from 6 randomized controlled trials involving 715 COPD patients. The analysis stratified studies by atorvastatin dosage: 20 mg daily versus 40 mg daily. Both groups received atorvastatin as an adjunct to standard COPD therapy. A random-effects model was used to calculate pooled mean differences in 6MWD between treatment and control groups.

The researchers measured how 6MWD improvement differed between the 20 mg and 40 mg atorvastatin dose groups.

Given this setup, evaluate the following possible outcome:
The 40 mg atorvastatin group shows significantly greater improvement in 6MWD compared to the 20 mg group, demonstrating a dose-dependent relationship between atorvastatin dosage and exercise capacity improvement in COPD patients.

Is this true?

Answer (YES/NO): NO